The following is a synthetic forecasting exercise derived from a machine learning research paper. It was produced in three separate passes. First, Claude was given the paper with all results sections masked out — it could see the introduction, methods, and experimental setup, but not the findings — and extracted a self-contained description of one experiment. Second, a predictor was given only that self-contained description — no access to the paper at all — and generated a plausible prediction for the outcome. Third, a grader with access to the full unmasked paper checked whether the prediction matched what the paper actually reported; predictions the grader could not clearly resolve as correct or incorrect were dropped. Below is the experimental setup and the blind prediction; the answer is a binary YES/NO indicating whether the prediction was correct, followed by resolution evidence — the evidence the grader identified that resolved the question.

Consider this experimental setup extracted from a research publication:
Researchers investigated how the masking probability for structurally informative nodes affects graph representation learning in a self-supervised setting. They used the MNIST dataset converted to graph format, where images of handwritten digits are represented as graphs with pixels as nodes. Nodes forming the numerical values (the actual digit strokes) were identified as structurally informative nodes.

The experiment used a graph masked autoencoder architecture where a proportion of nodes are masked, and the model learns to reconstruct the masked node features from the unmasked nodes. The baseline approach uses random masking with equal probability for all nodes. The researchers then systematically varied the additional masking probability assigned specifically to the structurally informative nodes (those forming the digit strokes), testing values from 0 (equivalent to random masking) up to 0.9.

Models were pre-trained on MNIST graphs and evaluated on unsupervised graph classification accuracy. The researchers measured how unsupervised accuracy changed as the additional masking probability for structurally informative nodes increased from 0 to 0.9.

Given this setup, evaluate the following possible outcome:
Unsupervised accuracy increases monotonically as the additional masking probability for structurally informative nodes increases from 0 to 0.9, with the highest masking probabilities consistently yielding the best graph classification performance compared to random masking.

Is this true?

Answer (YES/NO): NO